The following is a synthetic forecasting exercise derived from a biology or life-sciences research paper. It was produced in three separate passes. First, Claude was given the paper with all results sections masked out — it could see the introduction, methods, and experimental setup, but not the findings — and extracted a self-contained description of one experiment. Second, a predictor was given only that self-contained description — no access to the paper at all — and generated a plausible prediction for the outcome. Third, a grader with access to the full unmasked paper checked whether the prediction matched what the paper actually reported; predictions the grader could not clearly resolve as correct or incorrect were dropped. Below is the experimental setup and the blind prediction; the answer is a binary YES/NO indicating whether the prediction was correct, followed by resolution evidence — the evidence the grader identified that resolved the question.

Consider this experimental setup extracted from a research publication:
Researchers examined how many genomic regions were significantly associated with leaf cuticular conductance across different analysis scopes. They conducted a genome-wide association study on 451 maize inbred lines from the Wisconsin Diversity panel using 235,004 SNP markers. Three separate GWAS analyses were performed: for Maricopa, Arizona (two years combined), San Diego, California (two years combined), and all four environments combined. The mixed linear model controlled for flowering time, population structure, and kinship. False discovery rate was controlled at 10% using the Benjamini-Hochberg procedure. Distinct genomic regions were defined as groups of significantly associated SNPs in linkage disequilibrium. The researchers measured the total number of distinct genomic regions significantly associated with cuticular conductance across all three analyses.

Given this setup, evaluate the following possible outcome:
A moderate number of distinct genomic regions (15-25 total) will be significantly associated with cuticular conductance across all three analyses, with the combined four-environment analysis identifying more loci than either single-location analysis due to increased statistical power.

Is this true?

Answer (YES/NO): NO